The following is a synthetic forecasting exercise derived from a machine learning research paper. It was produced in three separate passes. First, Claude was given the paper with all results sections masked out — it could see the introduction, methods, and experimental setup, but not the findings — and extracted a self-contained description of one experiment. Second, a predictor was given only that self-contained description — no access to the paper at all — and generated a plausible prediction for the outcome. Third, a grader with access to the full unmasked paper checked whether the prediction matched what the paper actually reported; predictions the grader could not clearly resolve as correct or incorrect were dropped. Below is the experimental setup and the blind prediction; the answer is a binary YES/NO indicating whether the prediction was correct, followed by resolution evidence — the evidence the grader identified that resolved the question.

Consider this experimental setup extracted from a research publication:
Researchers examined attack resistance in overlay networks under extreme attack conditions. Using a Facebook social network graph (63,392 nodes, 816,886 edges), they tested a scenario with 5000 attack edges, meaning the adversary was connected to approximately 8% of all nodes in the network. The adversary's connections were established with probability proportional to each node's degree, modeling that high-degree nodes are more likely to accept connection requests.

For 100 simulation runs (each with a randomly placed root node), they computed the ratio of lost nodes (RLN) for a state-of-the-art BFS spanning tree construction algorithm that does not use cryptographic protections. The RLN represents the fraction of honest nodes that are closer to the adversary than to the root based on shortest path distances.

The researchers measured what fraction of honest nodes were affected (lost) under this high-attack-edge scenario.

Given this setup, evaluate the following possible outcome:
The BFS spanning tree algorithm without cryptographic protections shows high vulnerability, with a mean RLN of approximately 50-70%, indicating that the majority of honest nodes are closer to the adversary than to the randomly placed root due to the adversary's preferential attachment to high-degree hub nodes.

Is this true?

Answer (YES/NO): NO